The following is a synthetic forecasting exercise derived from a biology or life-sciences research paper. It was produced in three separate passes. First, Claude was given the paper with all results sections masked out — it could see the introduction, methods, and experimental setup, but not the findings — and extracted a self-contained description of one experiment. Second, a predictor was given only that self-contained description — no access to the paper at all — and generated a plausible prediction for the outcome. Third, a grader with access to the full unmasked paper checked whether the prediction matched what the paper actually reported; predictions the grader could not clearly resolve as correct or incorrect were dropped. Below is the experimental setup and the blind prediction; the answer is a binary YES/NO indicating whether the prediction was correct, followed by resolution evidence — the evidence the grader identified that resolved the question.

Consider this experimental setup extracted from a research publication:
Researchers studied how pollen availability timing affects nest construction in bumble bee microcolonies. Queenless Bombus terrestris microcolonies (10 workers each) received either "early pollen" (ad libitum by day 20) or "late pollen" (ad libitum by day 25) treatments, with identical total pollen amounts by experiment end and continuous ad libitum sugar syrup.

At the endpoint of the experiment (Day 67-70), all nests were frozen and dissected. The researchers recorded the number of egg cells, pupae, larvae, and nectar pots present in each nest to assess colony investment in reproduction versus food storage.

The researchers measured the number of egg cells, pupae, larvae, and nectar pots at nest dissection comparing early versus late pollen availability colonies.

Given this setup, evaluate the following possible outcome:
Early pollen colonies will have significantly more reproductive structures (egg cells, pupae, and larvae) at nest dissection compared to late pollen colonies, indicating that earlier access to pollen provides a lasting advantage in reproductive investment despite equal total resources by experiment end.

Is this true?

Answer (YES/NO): NO